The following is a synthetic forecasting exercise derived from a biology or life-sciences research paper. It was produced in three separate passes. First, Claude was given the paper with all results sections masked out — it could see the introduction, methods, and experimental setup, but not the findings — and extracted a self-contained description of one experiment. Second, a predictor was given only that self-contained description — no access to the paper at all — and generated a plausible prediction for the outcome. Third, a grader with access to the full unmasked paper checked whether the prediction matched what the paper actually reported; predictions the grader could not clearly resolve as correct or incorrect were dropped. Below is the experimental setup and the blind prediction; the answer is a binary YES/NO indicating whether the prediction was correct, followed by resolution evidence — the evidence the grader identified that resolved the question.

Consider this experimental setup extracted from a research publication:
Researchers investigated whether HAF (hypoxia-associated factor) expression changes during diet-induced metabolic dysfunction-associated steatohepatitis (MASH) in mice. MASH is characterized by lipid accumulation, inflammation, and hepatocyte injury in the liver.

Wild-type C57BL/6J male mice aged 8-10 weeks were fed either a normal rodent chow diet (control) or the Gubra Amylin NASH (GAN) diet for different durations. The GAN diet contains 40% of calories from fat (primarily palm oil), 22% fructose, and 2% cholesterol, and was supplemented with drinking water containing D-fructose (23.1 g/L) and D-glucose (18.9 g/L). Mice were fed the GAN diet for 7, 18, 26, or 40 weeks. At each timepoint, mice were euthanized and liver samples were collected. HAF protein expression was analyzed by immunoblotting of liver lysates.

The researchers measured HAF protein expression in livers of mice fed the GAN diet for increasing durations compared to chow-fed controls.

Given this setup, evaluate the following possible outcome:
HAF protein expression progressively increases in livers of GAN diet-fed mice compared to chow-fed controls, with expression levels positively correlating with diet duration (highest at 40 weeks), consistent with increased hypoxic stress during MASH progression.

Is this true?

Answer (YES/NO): NO